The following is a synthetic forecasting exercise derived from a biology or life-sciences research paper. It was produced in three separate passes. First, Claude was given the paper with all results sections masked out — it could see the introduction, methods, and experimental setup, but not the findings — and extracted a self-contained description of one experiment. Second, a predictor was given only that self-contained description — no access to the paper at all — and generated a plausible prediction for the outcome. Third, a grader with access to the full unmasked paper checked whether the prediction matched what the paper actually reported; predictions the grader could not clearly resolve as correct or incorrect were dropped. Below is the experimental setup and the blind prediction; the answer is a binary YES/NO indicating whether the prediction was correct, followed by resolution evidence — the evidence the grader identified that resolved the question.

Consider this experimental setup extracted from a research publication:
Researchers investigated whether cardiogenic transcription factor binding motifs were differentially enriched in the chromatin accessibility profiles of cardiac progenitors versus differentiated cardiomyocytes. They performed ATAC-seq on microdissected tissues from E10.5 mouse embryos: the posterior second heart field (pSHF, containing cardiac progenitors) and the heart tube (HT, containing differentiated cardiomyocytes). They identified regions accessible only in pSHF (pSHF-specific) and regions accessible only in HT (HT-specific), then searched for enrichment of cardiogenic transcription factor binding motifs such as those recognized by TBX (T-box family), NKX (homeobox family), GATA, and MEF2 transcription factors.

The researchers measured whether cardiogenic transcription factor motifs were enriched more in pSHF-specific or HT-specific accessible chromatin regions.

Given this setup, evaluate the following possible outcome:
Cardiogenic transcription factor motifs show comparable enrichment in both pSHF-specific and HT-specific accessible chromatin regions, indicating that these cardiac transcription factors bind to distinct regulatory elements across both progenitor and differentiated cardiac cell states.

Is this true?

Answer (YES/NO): NO